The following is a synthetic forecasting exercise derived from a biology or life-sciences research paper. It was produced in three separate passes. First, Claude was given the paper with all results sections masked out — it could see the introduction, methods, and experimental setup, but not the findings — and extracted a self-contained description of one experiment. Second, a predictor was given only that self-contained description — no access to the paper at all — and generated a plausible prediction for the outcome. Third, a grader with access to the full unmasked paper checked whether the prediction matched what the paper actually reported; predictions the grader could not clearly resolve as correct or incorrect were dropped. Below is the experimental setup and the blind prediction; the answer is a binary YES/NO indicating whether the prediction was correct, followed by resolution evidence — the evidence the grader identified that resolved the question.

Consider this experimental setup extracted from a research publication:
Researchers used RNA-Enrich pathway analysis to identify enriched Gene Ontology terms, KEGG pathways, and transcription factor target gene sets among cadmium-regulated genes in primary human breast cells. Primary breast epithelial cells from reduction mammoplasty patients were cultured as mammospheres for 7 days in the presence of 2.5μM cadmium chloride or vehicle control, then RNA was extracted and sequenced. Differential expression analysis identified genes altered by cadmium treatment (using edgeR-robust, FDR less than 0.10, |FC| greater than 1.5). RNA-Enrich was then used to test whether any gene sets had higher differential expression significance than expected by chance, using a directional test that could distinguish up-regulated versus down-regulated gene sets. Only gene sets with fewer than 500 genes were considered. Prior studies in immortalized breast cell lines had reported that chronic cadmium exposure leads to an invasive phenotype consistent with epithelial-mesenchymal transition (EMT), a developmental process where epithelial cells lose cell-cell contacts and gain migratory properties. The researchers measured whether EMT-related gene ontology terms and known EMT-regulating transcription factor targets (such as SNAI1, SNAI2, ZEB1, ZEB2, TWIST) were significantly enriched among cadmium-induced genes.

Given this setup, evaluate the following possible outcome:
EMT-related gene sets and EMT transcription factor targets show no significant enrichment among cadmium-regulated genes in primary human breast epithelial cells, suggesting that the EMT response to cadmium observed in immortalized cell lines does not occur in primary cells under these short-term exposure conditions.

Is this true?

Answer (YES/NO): NO